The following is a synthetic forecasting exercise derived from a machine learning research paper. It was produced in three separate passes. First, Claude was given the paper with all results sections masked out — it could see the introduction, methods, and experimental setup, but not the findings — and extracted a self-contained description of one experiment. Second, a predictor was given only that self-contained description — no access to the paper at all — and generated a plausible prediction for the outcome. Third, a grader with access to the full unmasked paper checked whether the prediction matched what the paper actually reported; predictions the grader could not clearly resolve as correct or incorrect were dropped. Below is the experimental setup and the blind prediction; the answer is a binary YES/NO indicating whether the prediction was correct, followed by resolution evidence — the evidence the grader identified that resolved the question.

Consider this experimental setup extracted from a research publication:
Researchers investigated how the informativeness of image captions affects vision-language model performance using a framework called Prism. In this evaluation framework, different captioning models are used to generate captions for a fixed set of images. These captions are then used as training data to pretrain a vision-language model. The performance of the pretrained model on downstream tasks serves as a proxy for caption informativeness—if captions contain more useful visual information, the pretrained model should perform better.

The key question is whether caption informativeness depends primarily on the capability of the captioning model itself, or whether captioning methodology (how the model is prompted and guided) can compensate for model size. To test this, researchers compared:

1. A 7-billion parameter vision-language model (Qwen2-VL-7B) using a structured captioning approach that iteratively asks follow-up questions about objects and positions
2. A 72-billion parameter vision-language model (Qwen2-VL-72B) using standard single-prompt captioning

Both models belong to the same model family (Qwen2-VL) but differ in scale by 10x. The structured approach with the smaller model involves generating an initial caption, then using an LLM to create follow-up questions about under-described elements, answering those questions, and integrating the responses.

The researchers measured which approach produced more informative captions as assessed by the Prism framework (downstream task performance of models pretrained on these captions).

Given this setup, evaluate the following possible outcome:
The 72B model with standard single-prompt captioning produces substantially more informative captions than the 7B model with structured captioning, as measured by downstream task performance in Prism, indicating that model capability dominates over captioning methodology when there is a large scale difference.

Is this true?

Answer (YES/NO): NO